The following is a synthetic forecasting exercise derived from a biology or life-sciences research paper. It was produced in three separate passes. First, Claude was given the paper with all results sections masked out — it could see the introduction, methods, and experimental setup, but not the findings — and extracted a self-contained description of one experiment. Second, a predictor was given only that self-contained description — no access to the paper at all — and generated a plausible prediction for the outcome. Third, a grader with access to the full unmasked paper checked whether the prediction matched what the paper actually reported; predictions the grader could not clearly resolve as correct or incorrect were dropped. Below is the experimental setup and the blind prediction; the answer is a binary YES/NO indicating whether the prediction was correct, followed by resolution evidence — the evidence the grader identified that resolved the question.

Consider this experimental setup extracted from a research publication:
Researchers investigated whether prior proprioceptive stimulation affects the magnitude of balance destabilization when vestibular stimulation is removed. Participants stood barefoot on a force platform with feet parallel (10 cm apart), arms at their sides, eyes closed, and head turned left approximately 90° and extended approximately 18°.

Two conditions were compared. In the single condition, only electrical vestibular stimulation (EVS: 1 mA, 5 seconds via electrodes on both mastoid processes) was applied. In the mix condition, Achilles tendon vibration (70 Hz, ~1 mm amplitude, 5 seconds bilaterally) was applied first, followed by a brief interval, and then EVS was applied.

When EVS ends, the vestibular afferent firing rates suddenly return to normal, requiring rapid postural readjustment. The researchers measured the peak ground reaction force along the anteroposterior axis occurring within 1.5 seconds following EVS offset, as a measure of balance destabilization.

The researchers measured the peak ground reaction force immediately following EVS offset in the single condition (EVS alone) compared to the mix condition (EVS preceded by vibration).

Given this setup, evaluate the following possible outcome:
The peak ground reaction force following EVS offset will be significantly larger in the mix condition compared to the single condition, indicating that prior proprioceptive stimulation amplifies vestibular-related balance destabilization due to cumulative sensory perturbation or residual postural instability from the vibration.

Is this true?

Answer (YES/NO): NO